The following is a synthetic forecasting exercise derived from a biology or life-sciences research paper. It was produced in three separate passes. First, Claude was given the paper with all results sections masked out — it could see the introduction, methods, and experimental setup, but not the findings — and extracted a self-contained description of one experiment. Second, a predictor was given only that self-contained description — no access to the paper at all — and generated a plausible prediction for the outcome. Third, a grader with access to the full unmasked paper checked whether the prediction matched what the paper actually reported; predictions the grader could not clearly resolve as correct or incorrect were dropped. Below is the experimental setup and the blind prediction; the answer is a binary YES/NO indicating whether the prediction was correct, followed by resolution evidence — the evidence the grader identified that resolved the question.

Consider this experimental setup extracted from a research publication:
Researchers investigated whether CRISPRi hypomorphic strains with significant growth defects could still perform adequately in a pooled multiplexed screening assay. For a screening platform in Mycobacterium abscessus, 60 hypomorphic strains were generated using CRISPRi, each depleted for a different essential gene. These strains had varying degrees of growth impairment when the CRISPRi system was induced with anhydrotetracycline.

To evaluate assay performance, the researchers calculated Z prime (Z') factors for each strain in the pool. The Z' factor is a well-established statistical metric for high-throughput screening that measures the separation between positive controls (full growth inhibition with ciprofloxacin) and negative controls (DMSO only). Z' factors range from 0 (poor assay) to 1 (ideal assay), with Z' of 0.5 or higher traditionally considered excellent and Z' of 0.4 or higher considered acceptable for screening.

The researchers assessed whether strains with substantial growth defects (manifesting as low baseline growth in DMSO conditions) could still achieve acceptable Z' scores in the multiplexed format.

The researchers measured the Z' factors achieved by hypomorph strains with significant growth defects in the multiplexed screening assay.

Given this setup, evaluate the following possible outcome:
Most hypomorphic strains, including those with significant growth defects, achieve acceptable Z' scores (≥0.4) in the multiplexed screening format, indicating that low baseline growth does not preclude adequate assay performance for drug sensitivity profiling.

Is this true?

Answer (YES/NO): YES